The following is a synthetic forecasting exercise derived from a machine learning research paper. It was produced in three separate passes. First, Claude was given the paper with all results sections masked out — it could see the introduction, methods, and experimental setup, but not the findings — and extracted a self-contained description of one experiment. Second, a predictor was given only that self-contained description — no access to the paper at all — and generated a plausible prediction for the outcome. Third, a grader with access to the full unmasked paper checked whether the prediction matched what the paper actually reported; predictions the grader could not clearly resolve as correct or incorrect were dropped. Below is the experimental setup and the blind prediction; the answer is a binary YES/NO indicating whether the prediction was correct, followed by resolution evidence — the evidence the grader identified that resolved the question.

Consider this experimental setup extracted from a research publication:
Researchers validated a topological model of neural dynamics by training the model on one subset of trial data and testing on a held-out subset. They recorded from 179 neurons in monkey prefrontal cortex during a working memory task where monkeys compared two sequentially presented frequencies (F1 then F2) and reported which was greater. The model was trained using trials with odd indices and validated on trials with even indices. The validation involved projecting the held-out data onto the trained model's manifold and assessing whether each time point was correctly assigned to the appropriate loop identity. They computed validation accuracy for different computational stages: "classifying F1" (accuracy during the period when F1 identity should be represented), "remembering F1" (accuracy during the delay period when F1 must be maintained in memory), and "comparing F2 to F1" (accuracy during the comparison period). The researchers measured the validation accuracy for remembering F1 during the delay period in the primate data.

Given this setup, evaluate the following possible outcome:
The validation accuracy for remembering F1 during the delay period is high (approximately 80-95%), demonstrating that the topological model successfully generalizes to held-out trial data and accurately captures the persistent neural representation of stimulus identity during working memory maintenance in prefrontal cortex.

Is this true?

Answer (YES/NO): NO